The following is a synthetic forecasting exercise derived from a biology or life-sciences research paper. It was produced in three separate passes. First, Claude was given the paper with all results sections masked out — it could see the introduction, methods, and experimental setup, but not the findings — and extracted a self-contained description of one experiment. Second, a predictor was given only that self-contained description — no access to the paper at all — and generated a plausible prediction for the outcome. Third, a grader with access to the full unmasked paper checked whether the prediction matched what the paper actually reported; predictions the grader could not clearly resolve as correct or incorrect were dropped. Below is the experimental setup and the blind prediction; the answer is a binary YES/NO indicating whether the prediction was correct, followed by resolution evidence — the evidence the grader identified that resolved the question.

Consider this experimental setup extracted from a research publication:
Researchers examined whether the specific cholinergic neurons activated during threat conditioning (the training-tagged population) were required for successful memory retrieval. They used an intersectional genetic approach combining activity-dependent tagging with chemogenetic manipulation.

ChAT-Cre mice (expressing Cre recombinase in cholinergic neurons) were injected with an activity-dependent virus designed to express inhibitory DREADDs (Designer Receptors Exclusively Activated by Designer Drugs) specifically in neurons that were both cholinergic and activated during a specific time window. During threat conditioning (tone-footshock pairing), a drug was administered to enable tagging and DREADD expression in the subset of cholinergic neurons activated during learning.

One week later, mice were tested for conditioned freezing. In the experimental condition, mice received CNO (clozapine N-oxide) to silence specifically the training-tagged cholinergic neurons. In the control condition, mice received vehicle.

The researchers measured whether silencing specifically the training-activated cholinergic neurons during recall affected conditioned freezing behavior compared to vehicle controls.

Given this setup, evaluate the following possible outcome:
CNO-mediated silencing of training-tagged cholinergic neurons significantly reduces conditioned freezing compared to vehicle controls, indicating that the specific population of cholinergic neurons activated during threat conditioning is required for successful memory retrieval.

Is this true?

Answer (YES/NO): YES